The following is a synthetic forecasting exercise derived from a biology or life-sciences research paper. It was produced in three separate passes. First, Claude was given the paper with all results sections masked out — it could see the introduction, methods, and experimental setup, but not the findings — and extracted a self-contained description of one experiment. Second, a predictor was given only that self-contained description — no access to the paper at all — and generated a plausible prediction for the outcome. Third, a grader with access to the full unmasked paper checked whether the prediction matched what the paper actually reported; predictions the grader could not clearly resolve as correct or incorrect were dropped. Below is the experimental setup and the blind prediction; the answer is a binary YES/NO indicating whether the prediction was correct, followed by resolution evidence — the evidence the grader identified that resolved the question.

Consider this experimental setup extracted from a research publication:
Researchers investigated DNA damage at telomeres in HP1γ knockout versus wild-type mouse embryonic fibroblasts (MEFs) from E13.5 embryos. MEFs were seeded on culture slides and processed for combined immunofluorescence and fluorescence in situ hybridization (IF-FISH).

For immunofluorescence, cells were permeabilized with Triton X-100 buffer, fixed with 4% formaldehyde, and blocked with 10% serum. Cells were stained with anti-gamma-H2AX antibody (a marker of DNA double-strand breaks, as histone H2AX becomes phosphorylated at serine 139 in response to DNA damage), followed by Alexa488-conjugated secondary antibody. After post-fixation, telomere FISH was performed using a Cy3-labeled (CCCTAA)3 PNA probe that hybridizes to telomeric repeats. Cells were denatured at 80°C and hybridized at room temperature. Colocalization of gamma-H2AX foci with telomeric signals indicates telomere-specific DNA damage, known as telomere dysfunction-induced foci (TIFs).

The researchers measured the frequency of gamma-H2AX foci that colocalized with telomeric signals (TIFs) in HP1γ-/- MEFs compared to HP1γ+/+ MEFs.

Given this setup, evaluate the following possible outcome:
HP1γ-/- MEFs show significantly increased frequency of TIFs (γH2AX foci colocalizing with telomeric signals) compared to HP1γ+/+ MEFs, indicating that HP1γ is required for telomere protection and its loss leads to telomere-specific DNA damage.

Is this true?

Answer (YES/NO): YES